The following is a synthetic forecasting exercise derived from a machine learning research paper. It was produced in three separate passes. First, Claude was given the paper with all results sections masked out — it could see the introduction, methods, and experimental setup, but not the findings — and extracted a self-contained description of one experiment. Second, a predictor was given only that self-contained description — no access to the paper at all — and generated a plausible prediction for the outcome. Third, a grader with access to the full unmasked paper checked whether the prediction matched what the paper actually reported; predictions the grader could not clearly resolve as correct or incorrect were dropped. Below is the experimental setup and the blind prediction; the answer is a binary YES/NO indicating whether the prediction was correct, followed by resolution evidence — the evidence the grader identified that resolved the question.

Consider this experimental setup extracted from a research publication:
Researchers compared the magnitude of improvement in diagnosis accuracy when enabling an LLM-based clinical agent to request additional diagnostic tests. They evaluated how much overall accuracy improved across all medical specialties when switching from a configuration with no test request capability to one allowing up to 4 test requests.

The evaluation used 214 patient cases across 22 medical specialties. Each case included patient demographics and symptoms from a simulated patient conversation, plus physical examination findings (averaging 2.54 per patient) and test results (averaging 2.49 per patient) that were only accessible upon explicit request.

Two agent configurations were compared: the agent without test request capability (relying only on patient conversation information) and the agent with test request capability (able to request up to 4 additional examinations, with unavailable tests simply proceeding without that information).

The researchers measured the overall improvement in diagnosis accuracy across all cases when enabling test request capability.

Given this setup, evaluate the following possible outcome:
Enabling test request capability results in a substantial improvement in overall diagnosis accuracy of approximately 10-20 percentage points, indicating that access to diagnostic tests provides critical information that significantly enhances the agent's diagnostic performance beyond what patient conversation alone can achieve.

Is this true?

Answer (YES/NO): NO